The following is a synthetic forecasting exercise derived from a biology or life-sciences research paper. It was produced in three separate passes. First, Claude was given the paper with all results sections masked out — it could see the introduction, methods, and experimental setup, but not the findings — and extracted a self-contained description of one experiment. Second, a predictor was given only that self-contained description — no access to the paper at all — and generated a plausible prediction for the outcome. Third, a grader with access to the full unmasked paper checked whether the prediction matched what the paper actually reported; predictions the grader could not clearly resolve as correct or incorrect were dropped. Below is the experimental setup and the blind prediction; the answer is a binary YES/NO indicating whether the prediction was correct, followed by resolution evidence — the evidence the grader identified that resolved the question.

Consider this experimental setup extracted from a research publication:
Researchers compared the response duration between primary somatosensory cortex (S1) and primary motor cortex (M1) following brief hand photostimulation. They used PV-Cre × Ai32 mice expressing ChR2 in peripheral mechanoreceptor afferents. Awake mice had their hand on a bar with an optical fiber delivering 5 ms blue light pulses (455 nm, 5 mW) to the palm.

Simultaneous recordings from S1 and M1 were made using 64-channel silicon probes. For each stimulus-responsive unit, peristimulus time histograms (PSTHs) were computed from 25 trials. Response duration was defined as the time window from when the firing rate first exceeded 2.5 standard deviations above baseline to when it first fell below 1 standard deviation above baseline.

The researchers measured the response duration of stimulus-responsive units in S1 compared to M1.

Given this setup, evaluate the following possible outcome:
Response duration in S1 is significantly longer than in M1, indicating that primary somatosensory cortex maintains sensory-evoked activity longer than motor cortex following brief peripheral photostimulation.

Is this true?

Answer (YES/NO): YES